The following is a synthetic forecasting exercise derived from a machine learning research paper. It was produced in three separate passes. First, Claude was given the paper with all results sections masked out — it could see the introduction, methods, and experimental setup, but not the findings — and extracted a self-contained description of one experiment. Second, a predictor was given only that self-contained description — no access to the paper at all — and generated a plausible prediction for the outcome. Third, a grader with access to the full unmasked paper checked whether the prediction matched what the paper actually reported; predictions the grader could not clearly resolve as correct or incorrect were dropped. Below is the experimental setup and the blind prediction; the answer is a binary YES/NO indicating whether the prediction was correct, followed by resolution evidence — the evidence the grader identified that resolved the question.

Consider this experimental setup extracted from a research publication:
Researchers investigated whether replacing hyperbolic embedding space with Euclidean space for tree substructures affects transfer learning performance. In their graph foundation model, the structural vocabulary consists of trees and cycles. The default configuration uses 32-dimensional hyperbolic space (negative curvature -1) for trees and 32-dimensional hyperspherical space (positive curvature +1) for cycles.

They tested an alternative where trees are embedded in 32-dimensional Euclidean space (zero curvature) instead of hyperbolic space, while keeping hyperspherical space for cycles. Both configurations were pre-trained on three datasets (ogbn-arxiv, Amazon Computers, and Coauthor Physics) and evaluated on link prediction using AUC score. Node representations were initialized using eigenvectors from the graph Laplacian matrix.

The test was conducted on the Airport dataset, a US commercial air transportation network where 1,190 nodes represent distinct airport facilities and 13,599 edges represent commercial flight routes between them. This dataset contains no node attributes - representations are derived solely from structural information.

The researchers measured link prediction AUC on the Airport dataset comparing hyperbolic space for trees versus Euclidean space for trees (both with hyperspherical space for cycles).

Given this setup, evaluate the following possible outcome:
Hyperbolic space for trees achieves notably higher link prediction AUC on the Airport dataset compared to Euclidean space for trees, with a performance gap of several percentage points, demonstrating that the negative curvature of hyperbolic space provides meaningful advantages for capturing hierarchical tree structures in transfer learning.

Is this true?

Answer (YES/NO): NO